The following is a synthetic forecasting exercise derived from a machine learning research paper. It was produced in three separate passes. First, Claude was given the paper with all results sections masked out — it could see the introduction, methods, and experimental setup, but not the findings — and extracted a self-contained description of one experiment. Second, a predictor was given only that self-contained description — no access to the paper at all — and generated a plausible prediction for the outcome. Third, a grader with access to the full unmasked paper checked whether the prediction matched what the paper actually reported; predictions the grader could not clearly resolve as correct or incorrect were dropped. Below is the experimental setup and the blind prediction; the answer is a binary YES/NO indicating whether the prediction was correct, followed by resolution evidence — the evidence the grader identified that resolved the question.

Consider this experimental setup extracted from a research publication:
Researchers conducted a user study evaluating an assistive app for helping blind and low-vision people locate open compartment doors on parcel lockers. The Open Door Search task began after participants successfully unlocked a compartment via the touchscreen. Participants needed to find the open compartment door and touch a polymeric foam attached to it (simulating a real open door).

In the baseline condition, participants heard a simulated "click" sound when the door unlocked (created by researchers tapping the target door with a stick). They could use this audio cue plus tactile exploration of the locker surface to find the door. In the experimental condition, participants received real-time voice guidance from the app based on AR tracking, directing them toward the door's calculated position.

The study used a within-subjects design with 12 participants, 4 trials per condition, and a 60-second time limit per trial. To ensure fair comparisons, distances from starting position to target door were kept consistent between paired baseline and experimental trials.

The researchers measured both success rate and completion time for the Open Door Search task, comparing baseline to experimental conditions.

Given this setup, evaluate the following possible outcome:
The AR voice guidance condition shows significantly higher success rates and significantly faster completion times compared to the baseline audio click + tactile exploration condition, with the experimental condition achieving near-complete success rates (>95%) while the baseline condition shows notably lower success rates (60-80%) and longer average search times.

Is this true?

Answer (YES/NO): NO